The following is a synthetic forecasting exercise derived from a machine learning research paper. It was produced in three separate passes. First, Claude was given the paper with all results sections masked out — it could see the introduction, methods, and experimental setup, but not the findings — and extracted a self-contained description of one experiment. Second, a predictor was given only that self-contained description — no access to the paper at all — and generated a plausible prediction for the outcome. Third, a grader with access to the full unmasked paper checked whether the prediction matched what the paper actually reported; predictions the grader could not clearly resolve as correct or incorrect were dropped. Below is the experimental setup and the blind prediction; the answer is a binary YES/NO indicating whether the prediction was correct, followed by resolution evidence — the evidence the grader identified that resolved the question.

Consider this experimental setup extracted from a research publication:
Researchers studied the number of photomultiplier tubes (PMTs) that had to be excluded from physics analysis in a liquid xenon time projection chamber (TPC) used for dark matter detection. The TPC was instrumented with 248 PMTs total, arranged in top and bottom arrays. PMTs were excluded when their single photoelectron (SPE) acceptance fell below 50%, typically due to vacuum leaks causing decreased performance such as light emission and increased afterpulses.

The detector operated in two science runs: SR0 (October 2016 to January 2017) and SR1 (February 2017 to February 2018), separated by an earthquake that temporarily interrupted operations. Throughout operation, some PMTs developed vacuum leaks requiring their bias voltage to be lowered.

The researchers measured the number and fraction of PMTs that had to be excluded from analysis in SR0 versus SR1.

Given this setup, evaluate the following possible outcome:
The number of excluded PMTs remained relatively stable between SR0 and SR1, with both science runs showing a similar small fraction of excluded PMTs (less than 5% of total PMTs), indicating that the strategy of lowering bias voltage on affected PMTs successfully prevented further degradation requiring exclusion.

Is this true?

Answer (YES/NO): NO